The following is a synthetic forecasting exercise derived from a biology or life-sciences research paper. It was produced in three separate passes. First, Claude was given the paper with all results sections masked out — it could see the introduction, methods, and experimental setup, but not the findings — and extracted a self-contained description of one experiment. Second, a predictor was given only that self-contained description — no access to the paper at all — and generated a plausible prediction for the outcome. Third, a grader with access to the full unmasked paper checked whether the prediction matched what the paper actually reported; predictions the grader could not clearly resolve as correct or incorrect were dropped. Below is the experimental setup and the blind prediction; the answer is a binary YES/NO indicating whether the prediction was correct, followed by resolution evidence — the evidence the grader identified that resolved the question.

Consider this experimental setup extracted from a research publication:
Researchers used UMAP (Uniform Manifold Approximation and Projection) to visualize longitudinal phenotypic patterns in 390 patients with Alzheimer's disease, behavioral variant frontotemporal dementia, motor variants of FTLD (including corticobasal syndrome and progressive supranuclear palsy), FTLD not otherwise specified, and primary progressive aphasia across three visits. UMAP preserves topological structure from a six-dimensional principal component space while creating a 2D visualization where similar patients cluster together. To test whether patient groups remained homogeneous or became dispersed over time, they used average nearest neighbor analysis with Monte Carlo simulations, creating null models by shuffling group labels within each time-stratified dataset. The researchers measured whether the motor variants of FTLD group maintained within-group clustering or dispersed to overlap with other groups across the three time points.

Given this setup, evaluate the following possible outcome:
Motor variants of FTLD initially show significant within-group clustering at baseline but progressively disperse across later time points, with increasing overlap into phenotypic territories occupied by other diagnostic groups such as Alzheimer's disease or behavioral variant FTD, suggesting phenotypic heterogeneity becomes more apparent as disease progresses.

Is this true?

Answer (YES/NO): NO